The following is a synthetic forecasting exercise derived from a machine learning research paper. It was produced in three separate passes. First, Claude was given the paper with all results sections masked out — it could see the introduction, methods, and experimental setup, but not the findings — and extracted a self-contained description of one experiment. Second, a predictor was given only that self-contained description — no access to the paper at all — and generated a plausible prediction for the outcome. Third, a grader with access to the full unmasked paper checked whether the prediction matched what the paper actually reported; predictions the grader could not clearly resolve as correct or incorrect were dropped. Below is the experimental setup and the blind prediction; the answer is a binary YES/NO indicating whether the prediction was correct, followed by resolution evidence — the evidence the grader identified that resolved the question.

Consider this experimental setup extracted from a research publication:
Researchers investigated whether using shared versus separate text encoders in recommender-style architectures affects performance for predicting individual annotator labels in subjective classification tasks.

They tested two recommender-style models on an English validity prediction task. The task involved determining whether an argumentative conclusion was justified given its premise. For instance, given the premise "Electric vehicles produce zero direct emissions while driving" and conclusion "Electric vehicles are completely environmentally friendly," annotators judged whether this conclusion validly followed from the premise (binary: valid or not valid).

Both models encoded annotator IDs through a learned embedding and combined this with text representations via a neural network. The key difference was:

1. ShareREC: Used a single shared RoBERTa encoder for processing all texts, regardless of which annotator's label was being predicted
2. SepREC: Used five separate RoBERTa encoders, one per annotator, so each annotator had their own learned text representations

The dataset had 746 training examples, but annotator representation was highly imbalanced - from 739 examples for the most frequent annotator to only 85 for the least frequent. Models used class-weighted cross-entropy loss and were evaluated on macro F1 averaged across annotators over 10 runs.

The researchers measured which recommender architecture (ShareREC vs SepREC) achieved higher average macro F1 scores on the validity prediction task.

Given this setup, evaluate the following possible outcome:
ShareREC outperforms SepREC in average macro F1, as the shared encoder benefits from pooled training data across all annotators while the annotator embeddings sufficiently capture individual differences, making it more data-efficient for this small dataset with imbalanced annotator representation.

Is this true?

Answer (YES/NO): YES